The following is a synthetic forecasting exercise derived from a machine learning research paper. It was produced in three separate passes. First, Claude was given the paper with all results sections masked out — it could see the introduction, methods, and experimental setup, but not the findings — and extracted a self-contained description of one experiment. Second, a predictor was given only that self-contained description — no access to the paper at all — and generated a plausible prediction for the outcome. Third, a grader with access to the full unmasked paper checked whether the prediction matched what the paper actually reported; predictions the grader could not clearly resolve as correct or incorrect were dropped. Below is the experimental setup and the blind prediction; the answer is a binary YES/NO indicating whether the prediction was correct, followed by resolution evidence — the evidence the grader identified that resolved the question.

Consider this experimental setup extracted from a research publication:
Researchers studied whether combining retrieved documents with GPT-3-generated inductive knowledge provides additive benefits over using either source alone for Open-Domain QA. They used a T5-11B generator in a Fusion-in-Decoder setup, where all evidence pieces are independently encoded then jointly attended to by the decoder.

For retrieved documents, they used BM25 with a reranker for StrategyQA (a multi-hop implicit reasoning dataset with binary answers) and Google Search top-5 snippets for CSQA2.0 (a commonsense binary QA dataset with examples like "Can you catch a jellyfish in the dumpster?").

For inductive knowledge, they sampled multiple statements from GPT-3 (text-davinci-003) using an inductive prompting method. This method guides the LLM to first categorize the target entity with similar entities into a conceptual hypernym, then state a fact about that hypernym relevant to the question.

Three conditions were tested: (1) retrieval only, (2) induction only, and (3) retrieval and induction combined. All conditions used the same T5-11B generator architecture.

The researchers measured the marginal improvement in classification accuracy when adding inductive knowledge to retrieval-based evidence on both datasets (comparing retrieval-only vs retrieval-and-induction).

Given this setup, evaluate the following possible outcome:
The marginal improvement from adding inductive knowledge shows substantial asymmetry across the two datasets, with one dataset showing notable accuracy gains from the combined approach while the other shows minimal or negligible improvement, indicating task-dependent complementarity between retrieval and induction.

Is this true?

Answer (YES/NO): NO